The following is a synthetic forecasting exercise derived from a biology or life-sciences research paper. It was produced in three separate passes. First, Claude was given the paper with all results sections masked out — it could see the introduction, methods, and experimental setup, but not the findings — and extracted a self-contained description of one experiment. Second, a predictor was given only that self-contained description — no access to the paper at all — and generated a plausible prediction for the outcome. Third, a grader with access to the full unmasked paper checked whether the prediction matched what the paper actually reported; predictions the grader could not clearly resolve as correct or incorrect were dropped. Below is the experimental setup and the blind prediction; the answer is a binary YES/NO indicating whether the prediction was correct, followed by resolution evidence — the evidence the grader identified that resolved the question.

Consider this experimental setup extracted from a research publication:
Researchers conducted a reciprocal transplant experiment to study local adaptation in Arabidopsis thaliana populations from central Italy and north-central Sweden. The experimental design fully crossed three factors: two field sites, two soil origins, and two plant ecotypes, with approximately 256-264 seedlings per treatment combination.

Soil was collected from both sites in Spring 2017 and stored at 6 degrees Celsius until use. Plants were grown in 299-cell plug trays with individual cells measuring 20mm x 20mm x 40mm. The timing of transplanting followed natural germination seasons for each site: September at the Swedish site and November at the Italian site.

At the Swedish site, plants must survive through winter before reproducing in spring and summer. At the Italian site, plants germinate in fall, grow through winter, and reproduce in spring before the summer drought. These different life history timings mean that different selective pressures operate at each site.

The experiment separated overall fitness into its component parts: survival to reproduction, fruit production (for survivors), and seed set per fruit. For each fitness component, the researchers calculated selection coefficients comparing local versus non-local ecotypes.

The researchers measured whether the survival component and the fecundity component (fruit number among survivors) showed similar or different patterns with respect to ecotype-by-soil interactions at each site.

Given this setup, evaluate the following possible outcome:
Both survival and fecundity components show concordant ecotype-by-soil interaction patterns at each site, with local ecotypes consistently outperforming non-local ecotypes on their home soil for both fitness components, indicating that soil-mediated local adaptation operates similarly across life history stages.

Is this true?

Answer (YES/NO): NO